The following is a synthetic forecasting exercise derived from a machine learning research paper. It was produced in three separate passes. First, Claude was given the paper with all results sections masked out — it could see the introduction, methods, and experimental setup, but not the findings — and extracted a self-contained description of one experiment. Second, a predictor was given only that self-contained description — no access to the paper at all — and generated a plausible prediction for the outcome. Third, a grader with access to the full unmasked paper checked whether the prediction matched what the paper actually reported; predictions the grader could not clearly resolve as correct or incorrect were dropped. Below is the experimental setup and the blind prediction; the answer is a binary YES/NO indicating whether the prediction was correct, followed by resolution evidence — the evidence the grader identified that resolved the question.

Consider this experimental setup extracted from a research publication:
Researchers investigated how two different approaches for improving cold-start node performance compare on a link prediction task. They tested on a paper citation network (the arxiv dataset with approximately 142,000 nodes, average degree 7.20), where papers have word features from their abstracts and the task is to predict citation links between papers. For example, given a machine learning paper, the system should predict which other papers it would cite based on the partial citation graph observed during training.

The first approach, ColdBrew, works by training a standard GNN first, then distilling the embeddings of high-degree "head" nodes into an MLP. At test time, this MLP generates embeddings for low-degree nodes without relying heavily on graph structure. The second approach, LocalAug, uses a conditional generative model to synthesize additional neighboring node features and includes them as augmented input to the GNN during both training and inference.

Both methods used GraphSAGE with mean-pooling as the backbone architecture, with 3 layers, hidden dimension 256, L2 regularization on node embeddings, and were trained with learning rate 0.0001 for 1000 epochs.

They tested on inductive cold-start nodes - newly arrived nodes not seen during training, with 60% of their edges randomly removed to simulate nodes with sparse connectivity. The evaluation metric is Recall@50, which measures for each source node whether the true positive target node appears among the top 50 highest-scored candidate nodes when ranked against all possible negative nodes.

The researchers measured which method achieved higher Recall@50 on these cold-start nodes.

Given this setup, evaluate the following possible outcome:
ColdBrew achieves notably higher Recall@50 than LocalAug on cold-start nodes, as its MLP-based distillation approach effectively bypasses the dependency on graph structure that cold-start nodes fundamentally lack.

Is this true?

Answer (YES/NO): NO